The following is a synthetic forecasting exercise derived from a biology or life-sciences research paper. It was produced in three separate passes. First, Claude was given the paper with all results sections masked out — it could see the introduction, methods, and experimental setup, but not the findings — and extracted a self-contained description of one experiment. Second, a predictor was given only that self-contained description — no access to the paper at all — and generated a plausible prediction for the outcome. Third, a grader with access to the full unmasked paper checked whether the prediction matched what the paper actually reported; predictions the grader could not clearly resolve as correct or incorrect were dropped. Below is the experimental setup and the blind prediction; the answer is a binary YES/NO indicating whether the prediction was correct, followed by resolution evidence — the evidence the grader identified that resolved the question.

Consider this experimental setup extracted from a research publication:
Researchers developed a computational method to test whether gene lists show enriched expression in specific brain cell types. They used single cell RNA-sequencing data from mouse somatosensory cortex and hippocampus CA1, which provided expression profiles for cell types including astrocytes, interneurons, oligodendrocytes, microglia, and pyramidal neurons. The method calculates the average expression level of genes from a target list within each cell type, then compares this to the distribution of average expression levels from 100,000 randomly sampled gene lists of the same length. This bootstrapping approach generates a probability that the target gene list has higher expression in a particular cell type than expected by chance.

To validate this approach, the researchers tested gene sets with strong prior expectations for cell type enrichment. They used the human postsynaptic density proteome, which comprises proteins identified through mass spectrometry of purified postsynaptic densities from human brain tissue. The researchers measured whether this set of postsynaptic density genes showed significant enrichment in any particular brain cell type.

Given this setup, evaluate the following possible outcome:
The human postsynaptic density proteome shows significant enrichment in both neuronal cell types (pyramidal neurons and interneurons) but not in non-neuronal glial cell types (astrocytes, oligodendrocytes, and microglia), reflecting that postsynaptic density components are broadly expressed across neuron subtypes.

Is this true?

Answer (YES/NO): NO